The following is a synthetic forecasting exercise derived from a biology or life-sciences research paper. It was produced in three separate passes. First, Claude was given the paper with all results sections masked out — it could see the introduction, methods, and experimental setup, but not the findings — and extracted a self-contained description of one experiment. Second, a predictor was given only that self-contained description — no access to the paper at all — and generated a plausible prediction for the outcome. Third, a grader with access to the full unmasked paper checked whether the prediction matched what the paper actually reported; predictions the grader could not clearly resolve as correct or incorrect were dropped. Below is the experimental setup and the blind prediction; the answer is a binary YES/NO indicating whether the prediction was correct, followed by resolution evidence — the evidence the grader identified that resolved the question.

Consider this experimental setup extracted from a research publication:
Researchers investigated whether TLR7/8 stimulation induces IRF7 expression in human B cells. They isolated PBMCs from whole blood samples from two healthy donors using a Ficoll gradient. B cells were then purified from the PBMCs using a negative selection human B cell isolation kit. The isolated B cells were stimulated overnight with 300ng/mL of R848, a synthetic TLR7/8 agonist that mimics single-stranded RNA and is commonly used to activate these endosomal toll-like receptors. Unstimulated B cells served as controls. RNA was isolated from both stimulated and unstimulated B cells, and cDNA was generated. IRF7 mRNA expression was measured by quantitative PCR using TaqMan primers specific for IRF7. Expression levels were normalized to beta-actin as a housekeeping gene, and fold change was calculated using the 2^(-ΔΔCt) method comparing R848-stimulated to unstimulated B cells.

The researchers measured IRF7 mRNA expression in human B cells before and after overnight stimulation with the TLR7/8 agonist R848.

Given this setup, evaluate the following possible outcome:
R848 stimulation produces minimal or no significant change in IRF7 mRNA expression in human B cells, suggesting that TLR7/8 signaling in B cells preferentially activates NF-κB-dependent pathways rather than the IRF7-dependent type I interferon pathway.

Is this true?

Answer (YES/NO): NO